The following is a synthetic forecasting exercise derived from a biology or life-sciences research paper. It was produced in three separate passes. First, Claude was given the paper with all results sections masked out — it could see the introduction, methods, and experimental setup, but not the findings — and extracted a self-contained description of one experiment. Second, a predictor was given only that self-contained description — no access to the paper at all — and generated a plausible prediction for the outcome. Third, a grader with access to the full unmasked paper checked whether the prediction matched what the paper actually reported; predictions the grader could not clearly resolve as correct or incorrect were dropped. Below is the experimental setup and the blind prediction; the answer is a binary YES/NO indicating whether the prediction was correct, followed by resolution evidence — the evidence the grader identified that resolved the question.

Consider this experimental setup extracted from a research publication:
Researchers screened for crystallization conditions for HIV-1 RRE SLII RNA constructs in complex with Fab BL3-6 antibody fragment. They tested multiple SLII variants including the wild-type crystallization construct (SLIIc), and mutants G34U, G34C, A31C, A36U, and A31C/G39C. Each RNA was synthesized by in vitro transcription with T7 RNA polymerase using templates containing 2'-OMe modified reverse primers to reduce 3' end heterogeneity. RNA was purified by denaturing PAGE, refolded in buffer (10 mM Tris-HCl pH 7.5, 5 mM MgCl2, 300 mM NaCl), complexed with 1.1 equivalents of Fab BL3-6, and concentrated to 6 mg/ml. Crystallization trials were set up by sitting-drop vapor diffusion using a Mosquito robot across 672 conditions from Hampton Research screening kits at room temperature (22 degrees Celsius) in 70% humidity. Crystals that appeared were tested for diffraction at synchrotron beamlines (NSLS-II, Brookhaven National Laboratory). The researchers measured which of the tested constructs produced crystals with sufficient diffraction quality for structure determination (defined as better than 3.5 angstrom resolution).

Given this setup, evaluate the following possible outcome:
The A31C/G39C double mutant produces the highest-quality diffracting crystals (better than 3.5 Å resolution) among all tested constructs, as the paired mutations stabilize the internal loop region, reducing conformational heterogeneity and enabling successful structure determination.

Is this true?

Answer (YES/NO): NO